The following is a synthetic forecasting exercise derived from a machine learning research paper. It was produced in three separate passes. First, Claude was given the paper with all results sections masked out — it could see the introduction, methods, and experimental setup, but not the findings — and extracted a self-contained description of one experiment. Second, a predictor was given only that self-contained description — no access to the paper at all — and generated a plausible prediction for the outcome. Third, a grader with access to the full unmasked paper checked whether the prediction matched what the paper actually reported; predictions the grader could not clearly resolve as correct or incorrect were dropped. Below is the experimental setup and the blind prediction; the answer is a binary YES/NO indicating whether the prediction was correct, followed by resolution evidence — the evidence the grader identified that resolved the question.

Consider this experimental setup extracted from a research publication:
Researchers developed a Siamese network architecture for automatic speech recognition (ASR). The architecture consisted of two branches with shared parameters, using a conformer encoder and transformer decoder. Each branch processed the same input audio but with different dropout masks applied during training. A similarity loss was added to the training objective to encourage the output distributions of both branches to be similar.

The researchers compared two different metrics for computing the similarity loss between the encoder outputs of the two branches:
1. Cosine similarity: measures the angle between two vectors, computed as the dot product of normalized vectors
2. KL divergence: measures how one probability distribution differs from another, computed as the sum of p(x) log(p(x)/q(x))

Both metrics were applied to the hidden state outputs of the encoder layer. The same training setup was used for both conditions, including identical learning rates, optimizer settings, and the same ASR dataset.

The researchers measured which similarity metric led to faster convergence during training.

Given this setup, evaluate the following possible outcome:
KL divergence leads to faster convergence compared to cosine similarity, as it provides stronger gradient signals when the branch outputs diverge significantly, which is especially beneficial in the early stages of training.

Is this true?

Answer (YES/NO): NO